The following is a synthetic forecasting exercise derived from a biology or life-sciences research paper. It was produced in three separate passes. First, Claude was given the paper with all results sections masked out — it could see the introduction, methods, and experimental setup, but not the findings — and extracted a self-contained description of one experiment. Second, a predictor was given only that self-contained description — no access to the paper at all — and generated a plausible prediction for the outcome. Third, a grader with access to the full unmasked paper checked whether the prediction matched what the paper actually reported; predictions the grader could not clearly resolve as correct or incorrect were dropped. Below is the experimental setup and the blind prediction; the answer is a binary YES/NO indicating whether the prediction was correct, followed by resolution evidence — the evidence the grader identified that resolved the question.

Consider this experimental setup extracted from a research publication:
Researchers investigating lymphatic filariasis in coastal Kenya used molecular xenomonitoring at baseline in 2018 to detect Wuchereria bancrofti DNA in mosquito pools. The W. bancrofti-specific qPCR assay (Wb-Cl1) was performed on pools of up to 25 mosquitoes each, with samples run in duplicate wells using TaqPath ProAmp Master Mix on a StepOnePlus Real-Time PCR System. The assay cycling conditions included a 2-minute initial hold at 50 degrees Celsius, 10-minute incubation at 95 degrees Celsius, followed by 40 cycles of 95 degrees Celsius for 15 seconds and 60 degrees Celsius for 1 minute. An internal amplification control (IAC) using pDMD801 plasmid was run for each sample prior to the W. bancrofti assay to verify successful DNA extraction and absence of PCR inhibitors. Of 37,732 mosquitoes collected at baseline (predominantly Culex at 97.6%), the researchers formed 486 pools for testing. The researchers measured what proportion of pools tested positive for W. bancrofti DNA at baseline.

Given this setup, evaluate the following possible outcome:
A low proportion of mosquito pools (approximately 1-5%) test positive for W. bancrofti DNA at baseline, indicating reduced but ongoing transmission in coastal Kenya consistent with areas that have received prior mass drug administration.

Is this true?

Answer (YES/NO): NO